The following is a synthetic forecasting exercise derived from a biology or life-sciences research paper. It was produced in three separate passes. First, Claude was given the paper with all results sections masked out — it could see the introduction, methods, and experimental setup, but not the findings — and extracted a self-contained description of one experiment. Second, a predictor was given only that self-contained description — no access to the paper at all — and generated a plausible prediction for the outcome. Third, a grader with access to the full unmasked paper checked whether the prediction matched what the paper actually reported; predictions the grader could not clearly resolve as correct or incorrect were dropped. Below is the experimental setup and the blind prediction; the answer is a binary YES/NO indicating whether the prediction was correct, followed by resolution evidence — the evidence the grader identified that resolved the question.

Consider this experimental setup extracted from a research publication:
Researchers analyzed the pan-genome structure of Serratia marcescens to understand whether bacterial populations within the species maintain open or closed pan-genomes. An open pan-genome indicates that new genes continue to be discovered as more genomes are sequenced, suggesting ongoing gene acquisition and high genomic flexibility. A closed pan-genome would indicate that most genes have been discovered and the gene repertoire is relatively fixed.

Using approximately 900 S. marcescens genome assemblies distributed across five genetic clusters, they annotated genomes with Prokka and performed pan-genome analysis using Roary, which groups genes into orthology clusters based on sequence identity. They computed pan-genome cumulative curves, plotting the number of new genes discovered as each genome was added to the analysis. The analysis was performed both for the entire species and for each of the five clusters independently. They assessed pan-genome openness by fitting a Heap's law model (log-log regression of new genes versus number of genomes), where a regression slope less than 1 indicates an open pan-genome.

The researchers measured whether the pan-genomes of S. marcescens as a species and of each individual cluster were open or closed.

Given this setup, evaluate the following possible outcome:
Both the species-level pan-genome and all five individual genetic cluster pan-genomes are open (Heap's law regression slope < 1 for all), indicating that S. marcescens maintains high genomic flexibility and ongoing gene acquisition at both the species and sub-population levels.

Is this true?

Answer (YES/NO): YES